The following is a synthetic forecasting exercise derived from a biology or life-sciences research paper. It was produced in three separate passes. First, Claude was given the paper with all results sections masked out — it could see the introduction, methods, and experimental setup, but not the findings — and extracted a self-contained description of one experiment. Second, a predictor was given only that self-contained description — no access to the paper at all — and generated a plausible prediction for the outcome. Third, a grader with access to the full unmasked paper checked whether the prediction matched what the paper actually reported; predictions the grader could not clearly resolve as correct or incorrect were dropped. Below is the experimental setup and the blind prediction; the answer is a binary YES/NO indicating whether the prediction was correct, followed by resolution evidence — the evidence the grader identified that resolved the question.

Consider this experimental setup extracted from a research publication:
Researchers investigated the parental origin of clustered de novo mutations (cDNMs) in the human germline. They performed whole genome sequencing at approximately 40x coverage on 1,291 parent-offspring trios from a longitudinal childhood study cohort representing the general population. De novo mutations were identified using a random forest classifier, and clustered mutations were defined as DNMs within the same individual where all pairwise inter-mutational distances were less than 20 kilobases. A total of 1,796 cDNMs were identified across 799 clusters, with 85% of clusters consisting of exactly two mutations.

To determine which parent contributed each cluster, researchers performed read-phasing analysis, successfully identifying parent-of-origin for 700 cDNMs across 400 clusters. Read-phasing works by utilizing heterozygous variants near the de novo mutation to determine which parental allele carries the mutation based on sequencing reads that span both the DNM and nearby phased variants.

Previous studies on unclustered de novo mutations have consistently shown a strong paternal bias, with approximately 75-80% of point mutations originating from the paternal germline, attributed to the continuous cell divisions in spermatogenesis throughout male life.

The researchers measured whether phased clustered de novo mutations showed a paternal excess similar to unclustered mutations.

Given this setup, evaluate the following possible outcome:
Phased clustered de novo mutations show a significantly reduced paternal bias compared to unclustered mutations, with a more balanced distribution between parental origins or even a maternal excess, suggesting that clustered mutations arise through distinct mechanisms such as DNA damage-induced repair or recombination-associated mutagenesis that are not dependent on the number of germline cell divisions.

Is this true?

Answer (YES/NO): YES